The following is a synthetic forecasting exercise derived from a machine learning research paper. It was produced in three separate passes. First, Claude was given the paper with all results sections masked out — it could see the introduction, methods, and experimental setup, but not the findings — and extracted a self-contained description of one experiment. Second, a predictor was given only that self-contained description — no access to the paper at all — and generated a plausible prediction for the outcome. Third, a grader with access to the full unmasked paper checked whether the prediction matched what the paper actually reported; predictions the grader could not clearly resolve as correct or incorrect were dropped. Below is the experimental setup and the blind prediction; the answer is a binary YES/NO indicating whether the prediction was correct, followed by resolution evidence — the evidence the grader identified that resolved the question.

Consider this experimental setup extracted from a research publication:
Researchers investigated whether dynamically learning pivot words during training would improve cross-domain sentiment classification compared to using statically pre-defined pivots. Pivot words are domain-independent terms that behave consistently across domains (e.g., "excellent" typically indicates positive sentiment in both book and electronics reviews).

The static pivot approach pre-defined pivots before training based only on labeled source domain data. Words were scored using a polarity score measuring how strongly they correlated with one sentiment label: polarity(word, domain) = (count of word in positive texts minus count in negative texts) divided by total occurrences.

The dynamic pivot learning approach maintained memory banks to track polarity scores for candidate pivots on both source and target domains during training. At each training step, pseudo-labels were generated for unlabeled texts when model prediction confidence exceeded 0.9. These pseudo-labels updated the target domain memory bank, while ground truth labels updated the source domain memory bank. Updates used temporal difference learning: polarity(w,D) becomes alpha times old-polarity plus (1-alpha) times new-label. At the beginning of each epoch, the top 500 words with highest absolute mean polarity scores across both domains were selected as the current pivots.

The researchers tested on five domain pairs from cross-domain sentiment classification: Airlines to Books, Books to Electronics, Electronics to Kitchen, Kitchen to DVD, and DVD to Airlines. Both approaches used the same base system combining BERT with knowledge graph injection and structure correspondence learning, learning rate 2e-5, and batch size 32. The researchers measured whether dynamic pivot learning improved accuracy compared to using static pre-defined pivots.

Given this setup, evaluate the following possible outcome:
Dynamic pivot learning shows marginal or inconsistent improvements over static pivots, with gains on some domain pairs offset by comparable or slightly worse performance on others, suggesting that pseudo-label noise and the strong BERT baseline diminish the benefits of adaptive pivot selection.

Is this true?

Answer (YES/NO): NO